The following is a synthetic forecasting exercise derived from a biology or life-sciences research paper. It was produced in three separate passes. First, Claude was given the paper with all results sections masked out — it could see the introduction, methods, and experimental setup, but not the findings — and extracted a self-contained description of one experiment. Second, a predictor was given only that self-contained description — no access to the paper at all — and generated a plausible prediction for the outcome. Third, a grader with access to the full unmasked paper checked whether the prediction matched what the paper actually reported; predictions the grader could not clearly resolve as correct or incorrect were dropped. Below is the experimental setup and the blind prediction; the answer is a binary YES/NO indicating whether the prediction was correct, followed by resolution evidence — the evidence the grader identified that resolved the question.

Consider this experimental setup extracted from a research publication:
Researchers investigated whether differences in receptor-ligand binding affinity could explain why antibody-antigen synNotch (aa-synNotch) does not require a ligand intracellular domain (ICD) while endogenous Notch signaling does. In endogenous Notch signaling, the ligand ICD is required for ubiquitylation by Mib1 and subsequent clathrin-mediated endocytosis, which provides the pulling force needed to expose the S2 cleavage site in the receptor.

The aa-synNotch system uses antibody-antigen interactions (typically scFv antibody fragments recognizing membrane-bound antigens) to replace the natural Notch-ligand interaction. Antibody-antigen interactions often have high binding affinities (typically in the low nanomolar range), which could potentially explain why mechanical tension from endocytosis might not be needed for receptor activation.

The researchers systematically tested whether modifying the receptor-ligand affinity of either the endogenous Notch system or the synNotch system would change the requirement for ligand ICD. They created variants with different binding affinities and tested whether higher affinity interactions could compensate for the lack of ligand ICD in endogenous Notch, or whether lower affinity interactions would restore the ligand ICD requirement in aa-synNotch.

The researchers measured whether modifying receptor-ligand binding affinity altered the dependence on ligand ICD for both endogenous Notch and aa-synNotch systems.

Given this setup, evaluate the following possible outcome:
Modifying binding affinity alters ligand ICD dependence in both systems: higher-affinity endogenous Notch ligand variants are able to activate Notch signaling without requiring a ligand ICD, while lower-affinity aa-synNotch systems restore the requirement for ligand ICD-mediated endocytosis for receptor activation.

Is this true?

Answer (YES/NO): NO